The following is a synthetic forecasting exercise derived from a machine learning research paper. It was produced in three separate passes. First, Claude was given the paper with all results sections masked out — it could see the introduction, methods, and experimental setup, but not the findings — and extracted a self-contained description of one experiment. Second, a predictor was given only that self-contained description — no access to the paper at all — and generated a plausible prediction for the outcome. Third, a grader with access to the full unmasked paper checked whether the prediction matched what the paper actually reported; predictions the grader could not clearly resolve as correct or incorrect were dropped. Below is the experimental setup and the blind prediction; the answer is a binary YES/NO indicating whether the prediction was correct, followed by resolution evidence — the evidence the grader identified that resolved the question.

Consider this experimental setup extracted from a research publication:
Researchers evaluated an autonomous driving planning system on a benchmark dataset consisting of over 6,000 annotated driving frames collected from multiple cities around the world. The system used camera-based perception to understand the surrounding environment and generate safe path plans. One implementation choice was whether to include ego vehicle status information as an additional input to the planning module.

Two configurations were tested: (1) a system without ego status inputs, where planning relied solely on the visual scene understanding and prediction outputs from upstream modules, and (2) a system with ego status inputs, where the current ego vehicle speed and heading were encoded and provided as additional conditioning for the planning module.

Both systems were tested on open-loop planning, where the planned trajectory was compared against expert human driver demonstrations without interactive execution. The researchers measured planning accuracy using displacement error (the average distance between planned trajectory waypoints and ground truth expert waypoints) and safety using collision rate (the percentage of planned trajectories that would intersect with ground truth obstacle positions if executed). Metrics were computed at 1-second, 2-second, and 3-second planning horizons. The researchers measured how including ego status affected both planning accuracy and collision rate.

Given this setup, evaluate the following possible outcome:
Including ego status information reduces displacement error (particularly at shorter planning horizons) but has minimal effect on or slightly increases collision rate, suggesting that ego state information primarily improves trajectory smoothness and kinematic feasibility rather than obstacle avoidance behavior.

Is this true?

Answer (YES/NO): NO